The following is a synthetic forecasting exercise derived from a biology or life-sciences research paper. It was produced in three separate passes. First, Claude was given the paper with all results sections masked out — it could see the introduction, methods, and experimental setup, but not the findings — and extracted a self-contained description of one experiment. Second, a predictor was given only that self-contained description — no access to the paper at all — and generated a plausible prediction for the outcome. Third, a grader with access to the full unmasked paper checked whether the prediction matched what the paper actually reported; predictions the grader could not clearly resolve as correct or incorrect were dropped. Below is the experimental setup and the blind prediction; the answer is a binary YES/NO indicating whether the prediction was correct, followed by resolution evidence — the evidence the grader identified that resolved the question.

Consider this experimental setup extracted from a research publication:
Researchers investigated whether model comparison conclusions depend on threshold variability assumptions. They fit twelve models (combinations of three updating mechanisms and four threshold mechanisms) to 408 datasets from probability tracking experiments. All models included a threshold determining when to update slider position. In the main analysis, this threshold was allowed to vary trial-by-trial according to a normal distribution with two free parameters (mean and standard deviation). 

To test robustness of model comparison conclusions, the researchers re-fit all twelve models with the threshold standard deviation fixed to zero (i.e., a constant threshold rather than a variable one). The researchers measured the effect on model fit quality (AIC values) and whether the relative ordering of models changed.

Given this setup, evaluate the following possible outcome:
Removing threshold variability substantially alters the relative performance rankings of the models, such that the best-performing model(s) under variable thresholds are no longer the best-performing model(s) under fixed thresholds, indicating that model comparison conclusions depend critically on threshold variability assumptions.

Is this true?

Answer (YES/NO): NO